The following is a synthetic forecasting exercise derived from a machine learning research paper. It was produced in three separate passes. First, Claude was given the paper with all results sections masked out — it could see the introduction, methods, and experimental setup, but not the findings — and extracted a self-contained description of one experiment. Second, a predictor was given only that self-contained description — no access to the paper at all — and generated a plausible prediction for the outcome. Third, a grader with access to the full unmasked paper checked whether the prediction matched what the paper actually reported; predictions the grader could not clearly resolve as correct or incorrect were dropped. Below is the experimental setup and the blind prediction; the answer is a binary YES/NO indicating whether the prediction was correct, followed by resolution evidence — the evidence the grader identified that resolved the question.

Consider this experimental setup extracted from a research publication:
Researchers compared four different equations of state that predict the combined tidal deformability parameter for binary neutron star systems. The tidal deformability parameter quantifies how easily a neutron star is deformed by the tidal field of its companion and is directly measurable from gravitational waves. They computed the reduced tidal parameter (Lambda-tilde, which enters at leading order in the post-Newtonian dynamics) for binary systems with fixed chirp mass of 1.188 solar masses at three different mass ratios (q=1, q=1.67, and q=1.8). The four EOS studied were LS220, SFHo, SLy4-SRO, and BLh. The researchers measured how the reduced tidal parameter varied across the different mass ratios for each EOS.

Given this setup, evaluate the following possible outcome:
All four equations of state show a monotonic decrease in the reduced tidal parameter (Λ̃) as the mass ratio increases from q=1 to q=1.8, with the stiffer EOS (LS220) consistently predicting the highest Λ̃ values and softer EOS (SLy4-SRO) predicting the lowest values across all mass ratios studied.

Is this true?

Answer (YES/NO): YES